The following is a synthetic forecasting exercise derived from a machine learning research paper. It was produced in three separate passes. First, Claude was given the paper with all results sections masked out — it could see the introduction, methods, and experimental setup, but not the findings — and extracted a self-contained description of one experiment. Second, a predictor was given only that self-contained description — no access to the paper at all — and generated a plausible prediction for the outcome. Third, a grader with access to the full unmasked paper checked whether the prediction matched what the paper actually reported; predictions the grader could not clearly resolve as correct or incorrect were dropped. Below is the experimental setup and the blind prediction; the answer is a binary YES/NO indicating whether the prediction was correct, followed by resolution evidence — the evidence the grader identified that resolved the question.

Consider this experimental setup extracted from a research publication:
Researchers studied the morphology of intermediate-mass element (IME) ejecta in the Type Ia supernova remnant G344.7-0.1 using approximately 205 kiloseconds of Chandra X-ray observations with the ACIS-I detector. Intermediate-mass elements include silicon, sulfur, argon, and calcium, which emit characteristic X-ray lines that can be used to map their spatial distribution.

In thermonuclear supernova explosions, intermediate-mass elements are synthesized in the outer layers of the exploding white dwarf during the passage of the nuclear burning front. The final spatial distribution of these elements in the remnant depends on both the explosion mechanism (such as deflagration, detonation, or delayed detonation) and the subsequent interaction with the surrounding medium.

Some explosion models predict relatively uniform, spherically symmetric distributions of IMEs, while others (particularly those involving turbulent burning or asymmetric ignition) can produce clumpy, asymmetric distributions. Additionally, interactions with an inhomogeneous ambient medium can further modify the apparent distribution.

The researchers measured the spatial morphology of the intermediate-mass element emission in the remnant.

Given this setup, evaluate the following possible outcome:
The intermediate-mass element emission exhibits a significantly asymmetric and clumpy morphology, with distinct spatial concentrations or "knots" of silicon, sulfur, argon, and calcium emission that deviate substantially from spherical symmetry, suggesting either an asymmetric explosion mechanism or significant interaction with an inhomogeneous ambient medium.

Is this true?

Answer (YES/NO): NO